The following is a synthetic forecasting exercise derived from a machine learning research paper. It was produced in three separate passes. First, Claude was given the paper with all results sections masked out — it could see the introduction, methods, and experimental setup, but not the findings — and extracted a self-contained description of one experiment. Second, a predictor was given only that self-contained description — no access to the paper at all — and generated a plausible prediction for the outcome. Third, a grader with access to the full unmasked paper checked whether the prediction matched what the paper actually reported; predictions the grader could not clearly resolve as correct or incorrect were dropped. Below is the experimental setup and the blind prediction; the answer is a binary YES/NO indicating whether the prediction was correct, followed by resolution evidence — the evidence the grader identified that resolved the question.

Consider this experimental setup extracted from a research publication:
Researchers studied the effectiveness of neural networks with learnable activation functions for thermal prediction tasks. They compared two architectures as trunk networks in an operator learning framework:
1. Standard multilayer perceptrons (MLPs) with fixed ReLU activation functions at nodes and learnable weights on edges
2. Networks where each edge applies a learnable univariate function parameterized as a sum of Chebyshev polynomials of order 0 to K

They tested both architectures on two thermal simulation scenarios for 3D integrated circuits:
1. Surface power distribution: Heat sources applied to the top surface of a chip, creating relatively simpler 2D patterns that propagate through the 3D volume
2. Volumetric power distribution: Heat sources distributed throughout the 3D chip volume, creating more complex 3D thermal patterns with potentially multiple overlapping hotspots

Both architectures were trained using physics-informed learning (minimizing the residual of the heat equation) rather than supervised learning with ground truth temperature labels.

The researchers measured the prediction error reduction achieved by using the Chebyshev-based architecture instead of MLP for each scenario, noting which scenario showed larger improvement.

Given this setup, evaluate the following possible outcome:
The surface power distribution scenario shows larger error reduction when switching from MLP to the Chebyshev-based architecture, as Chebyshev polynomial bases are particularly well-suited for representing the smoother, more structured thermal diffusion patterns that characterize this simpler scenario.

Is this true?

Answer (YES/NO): NO